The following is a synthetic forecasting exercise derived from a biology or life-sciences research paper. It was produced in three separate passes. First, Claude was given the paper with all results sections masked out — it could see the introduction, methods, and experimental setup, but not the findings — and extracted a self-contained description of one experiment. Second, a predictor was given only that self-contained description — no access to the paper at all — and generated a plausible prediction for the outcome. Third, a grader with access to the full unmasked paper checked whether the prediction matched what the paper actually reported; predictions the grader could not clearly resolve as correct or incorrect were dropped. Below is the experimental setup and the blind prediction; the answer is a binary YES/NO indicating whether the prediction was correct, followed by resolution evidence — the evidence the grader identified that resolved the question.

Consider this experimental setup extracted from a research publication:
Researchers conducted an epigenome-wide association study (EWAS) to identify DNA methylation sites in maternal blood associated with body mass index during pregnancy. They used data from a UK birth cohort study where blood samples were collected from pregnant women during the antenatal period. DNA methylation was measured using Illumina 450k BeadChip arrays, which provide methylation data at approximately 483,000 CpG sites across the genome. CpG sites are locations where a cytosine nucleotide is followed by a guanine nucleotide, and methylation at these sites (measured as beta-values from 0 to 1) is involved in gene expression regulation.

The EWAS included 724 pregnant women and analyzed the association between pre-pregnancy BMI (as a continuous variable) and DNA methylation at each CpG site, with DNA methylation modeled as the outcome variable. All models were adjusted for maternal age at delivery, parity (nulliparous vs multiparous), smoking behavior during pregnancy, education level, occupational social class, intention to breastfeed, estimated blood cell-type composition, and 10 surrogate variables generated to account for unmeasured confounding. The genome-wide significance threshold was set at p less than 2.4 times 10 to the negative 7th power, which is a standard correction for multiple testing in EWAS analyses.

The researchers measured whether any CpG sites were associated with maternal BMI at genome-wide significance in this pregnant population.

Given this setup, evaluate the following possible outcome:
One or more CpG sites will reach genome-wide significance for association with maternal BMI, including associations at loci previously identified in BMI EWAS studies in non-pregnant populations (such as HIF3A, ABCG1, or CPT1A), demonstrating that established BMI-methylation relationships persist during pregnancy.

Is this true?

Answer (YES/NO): NO